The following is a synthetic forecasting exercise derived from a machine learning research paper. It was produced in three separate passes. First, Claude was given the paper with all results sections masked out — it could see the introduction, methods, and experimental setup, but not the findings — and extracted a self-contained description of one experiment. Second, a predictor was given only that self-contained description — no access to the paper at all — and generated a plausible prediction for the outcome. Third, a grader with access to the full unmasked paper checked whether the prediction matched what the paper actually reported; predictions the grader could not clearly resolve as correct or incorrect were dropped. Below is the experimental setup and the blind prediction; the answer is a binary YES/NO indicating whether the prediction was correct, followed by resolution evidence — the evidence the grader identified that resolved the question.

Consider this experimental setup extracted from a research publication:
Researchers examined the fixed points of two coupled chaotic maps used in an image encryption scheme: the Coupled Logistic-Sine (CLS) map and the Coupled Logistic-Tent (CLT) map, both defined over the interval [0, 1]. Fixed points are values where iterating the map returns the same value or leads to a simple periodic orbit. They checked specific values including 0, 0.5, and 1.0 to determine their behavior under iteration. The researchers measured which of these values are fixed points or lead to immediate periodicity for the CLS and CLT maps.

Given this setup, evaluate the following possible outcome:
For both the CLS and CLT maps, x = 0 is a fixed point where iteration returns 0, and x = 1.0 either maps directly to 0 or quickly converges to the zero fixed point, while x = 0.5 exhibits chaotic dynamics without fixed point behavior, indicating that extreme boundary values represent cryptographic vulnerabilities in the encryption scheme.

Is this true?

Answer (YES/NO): NO